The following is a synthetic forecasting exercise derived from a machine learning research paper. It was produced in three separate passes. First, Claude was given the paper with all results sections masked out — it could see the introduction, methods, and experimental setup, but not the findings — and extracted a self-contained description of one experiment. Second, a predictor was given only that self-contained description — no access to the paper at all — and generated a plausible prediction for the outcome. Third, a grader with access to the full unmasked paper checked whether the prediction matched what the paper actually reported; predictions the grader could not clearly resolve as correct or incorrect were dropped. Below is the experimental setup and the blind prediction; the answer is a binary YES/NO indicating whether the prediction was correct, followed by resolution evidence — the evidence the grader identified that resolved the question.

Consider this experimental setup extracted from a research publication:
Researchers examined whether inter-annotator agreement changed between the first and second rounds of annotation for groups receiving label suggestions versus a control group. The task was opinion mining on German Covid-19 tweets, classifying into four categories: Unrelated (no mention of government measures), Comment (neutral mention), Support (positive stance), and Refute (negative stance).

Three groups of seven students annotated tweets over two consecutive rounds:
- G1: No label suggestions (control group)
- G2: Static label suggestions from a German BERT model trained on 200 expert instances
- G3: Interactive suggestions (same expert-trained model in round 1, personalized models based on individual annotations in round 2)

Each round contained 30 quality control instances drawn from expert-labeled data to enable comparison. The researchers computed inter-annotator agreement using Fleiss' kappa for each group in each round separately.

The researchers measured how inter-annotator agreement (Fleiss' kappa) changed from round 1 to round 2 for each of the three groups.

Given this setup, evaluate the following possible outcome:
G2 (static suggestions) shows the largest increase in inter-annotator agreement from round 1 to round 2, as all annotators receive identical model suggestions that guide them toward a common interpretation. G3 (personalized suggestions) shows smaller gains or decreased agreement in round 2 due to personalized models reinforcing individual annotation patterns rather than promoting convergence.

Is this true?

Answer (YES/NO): NO